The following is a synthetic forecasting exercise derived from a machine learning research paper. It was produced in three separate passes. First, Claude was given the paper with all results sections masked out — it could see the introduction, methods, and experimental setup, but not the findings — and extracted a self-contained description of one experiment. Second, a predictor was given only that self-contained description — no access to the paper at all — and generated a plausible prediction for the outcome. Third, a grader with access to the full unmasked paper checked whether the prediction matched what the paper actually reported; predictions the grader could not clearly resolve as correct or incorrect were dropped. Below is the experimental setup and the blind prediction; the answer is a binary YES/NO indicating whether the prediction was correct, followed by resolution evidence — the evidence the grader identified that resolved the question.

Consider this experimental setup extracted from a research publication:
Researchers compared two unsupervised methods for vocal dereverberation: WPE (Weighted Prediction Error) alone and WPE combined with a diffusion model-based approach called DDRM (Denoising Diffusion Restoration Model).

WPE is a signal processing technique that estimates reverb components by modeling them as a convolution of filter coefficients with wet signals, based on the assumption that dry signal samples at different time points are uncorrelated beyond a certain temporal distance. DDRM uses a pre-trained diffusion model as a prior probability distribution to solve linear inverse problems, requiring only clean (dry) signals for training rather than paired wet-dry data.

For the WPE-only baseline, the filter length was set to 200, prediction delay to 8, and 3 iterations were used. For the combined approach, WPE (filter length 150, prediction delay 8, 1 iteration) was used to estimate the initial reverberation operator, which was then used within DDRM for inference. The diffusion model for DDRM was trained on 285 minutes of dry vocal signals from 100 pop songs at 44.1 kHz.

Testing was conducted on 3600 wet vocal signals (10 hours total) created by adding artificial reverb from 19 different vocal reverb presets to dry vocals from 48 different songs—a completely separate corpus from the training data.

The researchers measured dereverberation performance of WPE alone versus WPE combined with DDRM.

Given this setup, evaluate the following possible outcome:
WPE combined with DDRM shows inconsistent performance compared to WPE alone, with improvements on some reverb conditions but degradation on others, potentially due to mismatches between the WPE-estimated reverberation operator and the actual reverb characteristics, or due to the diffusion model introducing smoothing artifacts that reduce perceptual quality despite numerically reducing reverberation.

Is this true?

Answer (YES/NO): NO